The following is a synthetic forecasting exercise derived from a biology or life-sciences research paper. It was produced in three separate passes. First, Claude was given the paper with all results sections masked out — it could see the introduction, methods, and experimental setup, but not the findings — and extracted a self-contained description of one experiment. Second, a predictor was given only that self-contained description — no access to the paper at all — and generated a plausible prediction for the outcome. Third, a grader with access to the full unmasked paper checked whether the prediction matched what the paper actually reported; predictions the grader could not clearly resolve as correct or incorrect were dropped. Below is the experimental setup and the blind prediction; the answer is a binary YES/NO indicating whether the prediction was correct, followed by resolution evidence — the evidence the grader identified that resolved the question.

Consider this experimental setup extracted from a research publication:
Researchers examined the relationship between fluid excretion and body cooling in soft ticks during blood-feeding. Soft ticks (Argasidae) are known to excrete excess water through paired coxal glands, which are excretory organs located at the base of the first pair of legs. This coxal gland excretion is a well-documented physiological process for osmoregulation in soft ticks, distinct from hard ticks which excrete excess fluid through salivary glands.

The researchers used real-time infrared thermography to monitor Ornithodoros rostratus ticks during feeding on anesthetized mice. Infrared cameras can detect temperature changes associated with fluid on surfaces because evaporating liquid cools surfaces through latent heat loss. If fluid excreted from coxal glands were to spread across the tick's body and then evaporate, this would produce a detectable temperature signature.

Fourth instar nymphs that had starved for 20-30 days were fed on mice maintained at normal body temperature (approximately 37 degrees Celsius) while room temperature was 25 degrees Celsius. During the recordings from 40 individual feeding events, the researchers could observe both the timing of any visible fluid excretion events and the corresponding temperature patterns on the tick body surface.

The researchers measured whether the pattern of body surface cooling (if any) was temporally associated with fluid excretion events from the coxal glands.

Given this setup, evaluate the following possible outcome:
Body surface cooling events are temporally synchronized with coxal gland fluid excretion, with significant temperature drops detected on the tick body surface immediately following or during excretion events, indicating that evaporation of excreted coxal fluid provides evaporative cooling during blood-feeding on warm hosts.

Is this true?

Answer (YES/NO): YES